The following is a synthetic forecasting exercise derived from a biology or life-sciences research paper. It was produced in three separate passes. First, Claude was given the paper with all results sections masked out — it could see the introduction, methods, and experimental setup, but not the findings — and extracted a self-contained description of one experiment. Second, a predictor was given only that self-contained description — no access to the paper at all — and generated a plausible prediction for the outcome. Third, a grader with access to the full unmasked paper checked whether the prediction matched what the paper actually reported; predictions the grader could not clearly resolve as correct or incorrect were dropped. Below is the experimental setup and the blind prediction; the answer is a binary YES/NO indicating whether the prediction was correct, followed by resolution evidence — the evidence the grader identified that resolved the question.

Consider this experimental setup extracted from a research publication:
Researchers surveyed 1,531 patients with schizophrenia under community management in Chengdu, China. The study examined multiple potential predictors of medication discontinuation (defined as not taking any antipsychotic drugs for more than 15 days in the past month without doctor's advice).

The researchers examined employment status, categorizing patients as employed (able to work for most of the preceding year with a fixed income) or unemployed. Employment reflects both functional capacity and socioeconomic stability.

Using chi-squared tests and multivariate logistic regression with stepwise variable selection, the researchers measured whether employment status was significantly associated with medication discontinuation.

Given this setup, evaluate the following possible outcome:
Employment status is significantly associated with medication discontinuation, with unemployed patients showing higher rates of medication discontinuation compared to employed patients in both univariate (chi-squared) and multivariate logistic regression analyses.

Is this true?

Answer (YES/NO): NO